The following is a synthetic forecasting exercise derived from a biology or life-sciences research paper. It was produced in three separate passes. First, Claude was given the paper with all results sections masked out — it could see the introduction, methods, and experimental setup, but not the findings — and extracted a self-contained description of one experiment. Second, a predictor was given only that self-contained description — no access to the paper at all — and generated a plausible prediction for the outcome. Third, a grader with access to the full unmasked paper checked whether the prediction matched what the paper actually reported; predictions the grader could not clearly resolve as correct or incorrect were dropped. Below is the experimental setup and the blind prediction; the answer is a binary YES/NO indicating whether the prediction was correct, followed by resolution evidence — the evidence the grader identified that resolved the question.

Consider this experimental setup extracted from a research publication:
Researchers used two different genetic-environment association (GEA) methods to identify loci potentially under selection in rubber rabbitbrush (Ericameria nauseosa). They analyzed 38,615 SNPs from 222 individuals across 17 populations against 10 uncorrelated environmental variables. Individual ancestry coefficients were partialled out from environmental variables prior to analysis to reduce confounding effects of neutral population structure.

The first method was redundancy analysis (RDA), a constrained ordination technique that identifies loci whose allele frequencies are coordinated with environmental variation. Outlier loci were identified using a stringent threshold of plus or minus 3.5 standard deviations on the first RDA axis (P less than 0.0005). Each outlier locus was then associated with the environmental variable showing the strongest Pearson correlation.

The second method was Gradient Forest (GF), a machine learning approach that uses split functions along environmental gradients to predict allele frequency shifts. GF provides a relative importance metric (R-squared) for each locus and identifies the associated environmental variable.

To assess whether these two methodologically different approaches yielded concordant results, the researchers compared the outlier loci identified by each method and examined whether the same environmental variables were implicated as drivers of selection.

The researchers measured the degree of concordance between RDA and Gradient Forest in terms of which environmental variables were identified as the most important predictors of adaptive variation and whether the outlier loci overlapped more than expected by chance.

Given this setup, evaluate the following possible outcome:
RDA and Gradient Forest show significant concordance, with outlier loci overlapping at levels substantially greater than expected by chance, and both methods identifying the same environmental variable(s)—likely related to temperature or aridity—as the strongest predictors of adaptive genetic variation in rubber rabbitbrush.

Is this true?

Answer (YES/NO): NO